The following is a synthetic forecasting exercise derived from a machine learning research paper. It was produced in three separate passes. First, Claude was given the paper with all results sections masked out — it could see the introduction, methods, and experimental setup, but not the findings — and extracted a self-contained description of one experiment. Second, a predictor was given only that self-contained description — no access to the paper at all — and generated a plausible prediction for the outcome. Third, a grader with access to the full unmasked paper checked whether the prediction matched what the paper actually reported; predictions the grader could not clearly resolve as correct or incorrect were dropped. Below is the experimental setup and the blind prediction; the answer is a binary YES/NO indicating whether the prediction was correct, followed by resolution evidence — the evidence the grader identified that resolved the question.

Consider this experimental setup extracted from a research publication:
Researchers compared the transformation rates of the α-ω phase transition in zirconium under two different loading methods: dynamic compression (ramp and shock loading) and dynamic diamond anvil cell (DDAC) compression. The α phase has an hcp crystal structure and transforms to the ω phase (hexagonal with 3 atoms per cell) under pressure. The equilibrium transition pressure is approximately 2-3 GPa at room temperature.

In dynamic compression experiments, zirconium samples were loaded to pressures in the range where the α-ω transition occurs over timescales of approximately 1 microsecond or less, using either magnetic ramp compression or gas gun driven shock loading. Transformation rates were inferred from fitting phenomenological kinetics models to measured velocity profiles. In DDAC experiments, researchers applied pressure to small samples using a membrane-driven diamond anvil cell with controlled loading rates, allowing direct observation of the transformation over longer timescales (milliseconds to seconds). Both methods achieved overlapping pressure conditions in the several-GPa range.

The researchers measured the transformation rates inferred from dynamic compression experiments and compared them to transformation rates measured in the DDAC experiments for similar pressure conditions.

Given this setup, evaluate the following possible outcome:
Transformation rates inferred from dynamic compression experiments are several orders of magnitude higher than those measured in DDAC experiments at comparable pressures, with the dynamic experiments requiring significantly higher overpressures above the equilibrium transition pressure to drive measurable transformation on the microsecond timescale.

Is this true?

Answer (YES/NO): YES